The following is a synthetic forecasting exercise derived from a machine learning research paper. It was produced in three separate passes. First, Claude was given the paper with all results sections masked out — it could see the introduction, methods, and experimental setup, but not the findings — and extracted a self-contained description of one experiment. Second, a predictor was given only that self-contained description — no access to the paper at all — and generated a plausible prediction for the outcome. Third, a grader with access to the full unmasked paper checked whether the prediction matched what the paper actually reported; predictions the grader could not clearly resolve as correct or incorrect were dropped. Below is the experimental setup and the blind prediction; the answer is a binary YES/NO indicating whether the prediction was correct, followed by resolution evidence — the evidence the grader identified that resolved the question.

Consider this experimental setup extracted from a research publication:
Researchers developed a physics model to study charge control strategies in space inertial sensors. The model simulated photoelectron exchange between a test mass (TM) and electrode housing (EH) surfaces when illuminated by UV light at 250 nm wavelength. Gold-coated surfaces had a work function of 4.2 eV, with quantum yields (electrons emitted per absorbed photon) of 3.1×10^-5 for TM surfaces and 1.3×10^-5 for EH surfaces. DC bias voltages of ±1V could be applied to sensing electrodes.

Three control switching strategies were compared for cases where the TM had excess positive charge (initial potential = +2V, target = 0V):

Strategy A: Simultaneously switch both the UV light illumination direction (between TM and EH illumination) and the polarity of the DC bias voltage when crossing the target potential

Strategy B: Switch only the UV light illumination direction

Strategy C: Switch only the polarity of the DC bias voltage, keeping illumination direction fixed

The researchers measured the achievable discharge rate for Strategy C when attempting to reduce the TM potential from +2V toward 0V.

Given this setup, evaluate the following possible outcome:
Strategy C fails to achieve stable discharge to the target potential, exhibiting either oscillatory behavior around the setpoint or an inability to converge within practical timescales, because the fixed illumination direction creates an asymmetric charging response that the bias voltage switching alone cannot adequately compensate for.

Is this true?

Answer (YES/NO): YES